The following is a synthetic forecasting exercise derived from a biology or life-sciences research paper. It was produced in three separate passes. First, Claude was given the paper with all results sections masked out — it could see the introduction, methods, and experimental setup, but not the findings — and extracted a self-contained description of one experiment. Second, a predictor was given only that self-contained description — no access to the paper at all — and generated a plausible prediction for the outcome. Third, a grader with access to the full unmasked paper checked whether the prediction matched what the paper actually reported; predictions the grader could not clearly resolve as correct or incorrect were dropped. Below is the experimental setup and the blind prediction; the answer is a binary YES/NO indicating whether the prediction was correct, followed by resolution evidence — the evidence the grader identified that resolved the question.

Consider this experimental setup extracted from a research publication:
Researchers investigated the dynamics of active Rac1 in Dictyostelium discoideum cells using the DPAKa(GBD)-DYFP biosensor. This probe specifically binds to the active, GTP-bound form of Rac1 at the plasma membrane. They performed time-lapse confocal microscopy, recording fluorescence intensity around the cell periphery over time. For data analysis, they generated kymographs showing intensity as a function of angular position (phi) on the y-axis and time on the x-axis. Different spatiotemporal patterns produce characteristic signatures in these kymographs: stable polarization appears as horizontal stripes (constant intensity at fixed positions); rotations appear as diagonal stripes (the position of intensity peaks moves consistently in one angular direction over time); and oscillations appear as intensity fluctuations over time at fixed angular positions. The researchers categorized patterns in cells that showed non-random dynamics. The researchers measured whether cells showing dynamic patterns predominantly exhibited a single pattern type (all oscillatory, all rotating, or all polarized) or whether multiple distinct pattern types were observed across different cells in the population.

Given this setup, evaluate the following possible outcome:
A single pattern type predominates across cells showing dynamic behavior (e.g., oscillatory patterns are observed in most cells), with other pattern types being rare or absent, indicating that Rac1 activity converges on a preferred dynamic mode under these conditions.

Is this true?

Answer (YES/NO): NO